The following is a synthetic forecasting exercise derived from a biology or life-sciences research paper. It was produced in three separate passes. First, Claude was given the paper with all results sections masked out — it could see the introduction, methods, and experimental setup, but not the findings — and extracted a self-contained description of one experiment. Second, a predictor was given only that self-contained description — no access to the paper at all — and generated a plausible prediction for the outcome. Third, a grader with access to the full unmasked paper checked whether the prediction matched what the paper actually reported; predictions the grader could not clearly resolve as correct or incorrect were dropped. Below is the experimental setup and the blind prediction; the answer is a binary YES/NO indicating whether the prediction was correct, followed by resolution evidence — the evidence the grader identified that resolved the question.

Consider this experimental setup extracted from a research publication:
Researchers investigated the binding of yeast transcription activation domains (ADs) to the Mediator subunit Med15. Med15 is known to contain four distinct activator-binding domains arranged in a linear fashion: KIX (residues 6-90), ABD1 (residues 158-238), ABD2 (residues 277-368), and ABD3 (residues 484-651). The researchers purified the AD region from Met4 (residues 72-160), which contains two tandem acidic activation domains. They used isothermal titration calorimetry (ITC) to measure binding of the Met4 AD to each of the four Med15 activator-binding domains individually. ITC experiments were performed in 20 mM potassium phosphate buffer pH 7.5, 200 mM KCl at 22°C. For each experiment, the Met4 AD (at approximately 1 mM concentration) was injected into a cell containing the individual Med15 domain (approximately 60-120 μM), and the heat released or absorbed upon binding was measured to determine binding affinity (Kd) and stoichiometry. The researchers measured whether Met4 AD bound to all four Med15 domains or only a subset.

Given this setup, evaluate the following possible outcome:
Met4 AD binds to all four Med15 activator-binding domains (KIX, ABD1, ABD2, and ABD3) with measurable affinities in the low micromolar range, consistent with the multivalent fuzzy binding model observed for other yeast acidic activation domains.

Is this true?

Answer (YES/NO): NO